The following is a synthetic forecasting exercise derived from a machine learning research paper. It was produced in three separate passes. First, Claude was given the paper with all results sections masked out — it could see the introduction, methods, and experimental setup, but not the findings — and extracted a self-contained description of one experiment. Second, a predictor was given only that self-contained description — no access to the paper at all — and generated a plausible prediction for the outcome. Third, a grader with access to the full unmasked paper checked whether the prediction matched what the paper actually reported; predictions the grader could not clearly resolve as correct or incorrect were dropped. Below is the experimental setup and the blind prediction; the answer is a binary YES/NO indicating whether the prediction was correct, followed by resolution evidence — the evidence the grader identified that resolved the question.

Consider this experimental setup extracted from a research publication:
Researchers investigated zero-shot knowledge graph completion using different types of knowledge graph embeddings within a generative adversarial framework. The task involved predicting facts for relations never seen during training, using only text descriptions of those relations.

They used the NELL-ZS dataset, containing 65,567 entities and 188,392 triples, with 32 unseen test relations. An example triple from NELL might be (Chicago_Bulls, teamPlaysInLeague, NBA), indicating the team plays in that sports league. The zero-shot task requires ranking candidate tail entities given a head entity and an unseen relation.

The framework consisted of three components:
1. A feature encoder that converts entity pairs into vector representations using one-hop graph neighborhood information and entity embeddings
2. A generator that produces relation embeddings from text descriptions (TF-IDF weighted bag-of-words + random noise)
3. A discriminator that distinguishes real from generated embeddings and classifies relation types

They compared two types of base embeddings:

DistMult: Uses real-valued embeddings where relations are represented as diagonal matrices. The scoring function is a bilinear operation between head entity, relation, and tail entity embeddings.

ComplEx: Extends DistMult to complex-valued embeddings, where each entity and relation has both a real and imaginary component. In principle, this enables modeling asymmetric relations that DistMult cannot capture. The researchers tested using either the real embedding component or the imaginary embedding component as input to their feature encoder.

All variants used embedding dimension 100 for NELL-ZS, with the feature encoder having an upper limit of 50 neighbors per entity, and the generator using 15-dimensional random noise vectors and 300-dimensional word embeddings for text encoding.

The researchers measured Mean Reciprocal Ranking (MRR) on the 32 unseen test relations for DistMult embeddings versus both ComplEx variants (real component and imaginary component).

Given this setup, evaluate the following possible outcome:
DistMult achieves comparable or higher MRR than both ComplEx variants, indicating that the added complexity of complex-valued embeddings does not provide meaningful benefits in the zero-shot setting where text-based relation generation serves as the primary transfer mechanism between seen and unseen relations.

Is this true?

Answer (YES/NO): YES